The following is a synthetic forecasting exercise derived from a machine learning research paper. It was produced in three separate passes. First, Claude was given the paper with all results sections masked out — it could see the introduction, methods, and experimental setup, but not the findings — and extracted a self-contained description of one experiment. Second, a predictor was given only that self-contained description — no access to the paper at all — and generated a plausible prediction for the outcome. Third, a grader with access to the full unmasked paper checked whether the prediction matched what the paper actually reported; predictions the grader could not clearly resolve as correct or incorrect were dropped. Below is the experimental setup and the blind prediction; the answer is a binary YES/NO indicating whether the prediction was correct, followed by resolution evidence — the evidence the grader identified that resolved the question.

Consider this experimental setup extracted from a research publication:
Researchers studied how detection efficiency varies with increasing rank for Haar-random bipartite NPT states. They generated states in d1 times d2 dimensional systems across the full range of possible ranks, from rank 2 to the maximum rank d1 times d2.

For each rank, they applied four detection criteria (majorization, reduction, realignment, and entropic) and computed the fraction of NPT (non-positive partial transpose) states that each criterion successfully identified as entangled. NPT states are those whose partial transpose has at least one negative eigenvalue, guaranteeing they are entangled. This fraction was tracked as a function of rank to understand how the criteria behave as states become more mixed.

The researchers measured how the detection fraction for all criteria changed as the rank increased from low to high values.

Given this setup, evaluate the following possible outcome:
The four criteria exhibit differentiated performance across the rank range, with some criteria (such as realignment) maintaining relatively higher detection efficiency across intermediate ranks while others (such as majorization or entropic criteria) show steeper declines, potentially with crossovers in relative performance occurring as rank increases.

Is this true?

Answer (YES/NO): YES